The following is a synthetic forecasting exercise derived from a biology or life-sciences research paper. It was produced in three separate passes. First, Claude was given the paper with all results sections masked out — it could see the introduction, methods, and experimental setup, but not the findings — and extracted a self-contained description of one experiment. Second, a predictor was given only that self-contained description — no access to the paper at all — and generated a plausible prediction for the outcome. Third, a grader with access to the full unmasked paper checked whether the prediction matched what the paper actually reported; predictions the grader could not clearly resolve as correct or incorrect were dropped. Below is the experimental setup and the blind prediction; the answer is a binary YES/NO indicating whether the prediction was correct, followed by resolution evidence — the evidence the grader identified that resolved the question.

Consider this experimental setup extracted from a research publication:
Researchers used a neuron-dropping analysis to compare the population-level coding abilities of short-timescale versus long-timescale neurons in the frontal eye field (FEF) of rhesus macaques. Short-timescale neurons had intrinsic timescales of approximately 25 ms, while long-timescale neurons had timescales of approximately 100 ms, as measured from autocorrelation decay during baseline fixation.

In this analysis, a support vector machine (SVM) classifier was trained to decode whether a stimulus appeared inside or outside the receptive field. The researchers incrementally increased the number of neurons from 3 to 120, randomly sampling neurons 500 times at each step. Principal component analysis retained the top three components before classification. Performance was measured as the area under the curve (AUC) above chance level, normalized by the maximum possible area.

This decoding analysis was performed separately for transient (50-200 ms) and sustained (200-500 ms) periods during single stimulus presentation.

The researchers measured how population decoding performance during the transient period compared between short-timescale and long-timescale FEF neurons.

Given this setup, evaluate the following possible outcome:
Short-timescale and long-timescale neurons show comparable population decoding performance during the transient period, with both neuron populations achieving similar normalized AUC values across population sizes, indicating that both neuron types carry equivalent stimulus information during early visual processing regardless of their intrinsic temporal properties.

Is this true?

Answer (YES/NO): NO